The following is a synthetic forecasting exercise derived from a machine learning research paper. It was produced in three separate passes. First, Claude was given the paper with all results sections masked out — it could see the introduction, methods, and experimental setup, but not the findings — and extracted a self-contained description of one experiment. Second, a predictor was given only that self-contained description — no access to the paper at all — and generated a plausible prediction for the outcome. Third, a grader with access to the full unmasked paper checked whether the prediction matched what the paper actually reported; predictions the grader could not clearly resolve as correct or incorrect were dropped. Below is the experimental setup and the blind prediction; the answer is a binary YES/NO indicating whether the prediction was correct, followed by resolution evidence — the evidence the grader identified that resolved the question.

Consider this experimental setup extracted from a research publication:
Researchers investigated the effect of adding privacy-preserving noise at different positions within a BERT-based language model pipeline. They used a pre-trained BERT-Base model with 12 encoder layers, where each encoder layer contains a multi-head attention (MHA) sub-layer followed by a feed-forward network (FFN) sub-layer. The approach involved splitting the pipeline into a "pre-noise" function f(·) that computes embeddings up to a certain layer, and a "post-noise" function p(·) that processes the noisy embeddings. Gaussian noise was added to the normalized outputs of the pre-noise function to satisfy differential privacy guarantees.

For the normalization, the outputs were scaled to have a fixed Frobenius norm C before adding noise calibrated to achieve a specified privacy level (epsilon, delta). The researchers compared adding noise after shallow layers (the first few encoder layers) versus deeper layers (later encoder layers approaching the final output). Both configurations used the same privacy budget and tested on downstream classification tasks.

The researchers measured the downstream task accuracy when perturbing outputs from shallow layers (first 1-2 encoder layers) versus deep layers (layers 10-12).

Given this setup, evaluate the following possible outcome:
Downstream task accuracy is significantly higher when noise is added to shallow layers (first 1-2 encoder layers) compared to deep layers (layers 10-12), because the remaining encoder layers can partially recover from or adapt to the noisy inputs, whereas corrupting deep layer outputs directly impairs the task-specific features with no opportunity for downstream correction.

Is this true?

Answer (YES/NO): NO